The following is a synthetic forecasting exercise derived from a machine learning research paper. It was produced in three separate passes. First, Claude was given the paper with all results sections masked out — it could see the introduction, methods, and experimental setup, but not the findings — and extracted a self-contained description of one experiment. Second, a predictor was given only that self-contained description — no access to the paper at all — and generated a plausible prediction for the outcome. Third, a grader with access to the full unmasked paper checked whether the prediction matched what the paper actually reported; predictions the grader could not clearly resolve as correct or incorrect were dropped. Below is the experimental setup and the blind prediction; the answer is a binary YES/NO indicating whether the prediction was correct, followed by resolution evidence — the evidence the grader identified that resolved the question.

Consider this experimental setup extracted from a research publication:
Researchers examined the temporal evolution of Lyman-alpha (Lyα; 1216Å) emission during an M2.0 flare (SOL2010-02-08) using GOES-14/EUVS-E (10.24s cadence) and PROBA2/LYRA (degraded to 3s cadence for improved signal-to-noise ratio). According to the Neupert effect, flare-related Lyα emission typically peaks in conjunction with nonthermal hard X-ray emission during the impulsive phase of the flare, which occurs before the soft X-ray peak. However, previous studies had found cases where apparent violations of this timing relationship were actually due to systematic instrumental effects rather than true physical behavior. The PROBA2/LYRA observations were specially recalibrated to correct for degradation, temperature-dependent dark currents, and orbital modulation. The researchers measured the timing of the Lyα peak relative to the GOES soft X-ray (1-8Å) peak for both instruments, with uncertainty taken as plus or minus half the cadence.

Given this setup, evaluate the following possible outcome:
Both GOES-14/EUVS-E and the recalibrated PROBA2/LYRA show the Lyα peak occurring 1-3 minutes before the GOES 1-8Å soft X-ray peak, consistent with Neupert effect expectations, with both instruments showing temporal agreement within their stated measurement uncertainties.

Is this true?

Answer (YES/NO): NO